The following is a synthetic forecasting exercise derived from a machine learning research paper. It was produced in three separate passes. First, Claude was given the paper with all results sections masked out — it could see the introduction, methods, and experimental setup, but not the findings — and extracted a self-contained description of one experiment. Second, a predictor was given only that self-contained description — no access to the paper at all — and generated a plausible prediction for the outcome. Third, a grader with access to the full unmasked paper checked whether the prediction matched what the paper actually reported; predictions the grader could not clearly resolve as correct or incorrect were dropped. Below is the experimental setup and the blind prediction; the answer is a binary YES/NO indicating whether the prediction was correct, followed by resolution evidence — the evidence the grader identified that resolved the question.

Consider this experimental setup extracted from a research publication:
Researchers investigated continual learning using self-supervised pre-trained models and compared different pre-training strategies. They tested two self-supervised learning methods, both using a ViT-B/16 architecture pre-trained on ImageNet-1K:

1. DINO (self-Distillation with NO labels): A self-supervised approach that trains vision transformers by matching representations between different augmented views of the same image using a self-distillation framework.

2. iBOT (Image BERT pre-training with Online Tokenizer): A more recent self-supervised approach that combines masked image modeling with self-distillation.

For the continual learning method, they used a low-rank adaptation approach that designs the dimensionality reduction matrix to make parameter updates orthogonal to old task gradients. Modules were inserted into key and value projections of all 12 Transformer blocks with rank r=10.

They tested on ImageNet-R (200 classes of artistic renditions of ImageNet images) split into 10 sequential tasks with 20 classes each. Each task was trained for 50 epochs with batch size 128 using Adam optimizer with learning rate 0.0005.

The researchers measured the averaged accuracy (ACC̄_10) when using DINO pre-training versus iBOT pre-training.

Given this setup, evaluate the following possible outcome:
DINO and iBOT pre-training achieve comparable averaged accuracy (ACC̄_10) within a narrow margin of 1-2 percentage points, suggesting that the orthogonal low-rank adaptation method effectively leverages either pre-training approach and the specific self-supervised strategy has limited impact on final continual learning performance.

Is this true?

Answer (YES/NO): NO